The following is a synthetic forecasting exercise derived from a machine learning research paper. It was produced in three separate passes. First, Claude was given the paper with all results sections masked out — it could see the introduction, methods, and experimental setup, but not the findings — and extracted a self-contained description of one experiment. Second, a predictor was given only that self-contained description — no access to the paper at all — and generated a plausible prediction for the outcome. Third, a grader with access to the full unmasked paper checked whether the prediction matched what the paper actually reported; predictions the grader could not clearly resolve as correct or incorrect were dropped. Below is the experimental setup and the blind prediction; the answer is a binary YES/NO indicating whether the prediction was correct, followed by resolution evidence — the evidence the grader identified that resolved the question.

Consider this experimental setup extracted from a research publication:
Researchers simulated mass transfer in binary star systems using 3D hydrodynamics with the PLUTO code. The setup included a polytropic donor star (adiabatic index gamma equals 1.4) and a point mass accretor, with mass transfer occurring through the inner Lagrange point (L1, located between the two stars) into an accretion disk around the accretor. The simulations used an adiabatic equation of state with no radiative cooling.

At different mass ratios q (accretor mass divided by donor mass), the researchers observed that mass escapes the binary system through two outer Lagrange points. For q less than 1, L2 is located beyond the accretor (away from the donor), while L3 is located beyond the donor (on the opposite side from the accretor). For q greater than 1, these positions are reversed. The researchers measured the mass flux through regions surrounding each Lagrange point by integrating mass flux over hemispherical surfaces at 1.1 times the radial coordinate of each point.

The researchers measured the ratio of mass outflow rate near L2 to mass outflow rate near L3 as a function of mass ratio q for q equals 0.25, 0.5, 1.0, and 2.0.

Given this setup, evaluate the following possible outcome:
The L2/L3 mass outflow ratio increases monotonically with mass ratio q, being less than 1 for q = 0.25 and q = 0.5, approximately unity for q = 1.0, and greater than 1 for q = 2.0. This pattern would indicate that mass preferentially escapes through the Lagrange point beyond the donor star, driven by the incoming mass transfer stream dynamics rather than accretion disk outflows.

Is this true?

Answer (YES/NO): NO